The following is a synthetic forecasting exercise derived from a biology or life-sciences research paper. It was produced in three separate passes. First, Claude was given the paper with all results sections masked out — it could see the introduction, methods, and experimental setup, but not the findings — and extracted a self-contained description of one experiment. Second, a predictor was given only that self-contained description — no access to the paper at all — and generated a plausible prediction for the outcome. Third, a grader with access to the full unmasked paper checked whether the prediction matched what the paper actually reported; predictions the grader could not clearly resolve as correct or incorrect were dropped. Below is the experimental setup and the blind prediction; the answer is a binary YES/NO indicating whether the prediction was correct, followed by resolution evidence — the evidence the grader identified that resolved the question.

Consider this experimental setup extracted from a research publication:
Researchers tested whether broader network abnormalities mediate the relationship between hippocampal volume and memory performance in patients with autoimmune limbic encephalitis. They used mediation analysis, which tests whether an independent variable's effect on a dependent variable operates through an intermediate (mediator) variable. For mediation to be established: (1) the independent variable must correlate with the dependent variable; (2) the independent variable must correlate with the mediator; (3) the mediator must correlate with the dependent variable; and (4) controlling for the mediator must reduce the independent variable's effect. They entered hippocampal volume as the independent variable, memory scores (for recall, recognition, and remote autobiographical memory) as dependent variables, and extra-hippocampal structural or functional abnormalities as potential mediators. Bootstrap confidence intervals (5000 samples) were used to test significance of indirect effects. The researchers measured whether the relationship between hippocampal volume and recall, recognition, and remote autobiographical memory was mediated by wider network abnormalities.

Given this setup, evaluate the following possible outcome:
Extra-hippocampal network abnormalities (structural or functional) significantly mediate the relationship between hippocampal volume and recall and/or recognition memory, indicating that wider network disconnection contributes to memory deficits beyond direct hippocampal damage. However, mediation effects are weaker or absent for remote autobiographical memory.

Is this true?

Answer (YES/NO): NO